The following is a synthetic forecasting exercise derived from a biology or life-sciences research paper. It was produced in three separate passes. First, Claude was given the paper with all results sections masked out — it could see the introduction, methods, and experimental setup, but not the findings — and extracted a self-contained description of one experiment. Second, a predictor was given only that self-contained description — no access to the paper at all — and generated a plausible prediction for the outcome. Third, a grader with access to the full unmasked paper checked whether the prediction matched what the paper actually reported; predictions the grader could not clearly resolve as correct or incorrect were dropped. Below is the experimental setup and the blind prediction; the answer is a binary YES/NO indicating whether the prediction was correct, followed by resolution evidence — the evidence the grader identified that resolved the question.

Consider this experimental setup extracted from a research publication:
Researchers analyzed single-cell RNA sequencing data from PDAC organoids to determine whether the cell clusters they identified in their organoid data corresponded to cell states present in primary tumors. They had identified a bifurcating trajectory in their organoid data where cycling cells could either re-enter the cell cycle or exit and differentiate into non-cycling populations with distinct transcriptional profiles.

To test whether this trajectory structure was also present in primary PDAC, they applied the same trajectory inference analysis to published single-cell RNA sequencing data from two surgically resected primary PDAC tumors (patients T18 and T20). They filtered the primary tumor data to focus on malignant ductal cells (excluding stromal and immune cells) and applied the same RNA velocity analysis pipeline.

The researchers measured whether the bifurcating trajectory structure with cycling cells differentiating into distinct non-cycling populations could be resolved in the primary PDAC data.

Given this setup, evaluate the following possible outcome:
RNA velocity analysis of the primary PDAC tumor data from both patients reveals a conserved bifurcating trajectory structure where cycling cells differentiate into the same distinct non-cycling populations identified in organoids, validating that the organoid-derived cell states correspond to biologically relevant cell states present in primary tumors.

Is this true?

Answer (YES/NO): YES